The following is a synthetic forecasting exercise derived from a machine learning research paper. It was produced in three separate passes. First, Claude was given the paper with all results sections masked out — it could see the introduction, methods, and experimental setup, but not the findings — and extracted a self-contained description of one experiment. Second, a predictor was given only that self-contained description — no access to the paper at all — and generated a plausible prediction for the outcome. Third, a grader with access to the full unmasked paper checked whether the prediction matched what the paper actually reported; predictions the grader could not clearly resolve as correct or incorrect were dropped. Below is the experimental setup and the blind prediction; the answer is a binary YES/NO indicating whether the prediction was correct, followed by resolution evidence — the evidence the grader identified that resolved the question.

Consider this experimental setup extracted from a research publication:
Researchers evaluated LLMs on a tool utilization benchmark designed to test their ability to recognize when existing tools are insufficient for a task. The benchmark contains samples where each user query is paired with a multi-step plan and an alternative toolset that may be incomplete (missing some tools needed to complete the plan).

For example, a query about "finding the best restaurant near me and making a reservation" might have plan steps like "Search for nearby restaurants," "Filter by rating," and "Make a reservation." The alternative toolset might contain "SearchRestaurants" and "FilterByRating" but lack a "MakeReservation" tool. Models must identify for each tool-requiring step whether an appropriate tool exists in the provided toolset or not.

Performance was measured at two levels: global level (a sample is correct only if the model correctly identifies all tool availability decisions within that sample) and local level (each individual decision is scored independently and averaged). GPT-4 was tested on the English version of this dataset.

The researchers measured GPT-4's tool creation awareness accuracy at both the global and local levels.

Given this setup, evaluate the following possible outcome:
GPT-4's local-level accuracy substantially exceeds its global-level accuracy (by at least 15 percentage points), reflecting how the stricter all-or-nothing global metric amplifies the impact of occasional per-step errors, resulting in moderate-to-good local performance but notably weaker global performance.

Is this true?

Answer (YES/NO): YES